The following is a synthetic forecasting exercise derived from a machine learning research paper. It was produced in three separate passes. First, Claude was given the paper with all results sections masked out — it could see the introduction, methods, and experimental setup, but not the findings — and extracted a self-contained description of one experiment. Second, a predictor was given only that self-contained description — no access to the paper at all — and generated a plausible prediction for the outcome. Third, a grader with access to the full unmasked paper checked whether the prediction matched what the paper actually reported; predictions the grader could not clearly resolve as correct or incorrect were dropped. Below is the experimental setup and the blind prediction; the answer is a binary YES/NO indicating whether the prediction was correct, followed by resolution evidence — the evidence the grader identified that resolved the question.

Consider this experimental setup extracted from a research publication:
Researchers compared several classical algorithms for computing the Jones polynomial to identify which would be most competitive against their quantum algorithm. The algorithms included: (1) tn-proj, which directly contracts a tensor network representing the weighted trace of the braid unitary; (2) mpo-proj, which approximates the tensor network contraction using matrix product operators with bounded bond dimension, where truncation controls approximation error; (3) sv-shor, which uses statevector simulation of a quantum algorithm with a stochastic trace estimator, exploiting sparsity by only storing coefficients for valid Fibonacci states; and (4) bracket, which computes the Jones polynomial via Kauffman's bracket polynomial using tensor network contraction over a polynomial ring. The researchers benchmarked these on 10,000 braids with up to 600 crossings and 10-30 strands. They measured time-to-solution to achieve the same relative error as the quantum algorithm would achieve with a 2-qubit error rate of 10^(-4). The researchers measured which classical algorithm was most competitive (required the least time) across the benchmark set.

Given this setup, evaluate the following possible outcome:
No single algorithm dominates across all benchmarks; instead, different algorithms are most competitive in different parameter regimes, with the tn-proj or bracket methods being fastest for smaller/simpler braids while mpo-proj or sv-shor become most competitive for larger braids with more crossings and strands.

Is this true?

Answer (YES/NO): NO